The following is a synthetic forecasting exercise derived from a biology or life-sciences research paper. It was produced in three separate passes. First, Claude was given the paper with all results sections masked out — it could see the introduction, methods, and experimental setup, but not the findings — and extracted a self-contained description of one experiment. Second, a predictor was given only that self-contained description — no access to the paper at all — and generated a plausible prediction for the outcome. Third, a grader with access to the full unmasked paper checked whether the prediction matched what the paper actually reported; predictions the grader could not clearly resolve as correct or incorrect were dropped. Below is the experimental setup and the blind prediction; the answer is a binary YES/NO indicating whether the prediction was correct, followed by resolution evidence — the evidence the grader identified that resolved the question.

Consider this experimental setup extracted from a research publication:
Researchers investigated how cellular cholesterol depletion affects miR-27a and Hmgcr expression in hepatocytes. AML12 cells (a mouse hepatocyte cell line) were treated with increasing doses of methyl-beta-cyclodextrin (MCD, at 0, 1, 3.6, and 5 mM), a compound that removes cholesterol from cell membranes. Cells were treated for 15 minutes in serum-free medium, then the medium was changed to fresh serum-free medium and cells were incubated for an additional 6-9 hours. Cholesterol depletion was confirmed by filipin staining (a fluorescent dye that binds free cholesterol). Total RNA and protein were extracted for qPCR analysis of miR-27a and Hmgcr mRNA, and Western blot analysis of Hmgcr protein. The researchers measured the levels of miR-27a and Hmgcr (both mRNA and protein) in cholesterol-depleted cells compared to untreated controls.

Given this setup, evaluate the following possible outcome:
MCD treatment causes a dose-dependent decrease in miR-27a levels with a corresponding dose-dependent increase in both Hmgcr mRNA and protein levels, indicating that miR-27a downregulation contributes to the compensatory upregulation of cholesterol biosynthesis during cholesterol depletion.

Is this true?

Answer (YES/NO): NO